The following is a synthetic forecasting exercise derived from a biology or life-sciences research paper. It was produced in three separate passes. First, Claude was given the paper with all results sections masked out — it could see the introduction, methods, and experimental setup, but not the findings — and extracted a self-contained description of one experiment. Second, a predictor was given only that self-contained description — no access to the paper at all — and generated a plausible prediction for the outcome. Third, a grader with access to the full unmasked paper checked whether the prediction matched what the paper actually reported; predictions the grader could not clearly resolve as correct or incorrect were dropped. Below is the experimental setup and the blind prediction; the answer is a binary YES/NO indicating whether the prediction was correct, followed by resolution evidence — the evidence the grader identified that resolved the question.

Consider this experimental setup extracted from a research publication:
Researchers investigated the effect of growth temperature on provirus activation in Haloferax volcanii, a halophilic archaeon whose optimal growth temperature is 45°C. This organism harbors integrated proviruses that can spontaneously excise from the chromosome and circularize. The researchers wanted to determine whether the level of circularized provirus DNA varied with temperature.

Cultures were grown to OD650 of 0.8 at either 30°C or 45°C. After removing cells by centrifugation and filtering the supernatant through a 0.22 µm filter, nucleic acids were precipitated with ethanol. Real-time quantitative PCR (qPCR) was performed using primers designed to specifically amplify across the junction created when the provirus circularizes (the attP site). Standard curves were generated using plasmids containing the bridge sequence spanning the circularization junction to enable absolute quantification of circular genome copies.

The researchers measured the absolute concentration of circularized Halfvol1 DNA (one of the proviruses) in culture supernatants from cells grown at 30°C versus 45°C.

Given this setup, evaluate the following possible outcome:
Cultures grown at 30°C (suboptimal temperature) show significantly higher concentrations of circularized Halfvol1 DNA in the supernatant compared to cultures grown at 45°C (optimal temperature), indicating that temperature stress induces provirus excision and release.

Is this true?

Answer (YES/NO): YES